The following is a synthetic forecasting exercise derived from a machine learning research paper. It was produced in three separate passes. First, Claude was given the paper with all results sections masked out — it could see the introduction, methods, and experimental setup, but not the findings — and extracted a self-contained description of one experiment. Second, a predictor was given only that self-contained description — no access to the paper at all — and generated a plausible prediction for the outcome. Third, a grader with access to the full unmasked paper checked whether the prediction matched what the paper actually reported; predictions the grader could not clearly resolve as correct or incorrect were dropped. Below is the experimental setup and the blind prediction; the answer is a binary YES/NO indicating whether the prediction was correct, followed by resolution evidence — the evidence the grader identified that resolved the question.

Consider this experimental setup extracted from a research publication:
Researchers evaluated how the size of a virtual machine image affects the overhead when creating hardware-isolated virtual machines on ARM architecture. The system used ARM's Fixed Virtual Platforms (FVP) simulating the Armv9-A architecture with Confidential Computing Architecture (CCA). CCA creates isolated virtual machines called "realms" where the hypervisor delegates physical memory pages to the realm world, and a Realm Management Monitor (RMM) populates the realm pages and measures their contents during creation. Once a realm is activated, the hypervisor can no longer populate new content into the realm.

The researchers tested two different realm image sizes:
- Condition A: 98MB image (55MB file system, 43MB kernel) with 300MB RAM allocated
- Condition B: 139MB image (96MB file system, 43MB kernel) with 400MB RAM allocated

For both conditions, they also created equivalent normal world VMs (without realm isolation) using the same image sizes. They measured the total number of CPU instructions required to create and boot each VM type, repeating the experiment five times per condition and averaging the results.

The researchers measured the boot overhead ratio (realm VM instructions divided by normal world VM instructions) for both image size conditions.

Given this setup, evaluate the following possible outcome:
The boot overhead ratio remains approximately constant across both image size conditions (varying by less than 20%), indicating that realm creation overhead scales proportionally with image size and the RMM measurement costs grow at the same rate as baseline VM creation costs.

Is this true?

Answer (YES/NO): NO